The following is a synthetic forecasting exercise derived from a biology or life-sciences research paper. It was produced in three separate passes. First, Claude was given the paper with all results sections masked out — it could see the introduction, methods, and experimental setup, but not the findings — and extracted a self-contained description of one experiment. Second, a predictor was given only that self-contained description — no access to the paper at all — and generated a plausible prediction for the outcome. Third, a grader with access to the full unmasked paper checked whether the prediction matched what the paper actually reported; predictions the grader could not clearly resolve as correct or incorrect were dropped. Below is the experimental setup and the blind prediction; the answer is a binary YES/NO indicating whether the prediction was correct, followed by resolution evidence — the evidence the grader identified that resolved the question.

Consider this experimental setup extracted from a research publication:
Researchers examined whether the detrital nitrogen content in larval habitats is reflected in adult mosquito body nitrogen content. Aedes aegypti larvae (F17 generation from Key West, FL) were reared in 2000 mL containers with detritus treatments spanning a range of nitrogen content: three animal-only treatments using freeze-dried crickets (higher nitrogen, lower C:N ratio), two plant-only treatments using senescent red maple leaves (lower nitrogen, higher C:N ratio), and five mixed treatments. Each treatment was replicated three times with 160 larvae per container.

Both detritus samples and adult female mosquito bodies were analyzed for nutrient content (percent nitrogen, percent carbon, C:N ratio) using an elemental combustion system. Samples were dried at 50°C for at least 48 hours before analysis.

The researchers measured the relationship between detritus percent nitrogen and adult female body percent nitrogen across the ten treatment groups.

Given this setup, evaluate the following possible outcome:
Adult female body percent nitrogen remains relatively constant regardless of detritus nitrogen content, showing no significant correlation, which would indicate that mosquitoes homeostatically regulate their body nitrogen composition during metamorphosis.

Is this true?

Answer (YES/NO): NO